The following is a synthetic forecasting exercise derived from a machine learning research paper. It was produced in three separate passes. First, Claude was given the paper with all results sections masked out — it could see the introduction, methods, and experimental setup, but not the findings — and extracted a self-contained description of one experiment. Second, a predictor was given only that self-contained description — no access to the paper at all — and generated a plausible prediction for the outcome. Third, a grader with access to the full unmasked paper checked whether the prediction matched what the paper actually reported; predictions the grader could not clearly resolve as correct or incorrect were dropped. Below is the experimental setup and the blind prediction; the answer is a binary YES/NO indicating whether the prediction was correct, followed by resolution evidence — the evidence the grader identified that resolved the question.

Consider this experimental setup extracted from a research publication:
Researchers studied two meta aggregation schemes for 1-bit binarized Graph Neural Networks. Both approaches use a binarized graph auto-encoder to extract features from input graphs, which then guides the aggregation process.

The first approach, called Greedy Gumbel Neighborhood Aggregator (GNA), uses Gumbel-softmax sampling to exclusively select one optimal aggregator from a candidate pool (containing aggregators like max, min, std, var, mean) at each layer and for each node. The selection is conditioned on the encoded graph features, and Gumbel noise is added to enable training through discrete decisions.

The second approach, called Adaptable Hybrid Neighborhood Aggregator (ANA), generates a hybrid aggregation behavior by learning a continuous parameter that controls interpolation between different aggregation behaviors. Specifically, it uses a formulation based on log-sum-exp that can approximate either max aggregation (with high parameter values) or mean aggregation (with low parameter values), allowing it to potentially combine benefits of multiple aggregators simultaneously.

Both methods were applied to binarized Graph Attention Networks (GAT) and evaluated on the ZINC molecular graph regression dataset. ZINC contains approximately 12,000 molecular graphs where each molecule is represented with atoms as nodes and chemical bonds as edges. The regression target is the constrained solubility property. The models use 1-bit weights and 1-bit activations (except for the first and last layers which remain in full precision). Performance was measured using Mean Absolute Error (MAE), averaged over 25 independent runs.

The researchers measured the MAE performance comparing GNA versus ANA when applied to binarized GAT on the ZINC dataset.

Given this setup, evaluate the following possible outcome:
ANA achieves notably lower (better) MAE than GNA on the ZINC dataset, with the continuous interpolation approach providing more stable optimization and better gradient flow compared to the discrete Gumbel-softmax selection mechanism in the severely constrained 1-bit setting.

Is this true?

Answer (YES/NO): YES